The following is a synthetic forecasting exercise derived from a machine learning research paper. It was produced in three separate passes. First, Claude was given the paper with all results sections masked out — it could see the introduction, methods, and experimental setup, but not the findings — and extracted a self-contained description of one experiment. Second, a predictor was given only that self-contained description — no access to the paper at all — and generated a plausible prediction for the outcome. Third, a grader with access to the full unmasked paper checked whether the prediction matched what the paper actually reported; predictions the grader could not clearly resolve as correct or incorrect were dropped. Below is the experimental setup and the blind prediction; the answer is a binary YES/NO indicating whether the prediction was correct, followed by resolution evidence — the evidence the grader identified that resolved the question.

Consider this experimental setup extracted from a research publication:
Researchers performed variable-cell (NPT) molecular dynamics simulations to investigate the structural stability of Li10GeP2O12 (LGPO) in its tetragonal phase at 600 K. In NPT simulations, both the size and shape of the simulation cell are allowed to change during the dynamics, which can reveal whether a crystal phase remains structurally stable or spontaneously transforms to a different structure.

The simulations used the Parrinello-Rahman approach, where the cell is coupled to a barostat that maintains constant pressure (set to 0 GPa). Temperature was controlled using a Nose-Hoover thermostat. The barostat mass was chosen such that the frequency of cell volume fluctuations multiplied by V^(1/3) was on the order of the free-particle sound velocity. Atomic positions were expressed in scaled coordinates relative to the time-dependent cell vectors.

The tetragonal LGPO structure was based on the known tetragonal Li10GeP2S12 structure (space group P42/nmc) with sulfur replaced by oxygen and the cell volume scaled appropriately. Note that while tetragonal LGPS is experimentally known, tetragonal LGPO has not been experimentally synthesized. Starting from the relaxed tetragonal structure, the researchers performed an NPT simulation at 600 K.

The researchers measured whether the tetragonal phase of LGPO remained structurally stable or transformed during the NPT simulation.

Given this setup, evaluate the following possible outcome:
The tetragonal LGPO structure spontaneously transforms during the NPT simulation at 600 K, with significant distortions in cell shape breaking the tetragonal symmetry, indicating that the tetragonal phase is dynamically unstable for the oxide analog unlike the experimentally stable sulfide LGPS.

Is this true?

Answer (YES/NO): NO